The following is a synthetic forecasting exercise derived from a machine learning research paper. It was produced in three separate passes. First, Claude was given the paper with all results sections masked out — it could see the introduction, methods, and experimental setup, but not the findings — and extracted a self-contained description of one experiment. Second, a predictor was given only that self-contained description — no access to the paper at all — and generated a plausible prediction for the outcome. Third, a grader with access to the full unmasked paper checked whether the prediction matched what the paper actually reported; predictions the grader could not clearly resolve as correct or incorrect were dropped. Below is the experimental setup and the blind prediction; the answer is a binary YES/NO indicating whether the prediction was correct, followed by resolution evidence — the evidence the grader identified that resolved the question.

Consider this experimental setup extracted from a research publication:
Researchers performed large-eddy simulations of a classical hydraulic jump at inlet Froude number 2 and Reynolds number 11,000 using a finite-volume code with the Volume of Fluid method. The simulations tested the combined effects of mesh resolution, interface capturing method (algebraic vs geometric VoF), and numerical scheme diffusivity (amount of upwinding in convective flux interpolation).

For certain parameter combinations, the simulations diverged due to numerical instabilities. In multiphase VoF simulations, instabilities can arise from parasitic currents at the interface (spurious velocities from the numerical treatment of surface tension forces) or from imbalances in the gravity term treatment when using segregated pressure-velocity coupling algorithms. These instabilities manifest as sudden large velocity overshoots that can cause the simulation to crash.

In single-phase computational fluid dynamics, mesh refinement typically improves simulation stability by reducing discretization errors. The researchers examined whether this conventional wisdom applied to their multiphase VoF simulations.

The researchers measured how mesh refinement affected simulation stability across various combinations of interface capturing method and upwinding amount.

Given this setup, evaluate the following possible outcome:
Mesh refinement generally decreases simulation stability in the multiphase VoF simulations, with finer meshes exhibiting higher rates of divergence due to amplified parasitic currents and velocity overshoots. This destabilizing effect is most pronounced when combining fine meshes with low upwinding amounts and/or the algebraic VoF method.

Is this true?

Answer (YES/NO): NO